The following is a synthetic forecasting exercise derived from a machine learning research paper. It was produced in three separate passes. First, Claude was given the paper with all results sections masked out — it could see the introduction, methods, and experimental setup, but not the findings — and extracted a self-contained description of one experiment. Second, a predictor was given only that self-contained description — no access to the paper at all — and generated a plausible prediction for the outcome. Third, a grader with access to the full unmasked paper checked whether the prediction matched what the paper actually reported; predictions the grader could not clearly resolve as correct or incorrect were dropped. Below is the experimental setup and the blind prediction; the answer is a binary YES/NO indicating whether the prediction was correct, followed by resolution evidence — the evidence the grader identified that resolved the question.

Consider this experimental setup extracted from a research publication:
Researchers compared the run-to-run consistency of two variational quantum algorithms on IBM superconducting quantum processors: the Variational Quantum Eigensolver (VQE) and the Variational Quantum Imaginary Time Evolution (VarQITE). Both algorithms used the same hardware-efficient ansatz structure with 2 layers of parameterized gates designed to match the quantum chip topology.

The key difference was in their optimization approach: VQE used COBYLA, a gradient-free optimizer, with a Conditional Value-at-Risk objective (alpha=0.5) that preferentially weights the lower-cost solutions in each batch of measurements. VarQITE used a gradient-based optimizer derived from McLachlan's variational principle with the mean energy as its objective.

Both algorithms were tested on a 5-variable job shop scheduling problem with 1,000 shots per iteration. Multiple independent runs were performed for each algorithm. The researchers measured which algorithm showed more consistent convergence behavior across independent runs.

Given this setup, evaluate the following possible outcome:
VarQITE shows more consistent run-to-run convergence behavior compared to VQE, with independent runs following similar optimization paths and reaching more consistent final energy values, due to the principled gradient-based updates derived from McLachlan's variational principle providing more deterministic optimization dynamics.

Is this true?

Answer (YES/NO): NO